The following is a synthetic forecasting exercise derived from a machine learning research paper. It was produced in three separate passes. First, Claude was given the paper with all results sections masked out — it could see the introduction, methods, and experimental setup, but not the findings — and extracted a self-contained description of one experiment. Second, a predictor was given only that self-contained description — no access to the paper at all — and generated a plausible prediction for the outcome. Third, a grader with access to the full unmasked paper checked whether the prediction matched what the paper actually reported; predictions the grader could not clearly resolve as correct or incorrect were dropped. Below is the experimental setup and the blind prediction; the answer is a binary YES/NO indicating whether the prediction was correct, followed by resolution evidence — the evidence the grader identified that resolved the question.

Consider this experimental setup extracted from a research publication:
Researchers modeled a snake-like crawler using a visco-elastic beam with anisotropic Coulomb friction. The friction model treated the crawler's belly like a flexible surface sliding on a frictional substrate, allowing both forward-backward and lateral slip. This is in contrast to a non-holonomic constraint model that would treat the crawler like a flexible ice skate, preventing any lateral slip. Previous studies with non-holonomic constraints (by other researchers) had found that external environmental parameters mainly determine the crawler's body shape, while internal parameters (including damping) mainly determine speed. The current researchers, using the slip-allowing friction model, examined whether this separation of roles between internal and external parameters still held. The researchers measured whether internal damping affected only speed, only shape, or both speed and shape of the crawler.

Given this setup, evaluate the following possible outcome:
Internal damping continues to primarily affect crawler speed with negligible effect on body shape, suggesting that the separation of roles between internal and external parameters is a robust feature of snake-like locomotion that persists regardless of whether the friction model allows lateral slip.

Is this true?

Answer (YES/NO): NO